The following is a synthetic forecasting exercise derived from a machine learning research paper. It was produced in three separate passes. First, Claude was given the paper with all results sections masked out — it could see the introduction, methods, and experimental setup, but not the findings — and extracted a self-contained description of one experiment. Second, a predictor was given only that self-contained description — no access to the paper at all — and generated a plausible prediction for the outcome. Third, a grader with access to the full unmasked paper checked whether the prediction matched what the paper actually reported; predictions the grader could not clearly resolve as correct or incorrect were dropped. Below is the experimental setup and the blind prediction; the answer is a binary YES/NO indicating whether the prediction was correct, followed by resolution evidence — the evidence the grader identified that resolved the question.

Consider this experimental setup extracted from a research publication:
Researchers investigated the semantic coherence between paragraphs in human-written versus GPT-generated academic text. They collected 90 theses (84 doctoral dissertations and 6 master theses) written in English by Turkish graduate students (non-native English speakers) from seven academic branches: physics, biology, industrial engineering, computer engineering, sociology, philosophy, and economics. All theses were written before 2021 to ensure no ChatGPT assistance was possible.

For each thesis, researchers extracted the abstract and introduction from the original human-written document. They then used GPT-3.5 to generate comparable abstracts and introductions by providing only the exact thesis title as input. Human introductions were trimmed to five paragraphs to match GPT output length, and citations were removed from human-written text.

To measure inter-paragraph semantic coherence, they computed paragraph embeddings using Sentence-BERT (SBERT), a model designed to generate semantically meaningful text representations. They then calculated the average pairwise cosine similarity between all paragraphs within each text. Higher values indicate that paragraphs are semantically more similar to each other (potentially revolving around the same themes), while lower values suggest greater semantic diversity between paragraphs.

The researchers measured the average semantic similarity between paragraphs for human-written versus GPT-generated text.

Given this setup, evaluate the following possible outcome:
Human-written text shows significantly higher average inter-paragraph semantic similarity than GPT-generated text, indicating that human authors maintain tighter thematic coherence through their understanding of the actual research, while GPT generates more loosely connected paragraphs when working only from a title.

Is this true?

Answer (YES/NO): NO